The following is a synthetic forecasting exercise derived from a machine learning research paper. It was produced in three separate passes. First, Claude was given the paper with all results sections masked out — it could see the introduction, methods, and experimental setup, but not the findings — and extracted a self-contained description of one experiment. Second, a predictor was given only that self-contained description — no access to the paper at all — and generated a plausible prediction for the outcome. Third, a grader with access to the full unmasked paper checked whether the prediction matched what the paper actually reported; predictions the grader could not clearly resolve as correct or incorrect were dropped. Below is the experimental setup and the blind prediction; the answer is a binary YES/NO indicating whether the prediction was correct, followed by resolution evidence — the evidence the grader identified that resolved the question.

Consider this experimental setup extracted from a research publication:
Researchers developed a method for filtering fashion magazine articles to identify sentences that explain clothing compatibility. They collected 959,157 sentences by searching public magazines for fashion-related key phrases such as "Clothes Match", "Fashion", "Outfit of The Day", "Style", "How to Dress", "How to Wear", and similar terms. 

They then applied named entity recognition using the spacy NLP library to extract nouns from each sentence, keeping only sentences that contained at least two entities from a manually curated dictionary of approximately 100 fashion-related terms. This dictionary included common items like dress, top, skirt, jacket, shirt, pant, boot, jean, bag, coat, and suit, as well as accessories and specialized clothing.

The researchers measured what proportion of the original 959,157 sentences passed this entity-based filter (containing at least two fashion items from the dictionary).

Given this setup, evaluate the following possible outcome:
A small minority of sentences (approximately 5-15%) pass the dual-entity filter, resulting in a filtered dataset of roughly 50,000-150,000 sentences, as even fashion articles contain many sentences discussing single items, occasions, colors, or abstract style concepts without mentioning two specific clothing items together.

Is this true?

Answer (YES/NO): NO